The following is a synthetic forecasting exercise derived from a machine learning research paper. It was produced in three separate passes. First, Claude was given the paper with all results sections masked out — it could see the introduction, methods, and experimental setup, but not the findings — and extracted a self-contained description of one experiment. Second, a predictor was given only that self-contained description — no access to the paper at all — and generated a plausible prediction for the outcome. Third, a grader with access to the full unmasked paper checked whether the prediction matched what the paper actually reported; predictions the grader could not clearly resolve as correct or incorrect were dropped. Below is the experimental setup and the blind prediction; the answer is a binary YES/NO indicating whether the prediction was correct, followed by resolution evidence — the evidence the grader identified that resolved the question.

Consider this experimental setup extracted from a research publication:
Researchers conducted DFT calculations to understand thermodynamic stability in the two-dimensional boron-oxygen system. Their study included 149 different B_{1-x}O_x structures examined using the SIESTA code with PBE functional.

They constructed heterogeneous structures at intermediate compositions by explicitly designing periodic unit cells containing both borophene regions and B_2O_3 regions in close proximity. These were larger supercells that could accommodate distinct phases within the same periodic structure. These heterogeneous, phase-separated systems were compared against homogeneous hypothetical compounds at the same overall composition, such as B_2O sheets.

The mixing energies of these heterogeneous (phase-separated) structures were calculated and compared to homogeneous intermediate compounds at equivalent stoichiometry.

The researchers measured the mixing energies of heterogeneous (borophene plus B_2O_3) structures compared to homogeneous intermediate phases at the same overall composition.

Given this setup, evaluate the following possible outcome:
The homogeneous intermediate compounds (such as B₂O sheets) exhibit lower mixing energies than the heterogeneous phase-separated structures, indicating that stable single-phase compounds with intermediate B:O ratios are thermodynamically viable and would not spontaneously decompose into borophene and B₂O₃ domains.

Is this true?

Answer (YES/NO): NO